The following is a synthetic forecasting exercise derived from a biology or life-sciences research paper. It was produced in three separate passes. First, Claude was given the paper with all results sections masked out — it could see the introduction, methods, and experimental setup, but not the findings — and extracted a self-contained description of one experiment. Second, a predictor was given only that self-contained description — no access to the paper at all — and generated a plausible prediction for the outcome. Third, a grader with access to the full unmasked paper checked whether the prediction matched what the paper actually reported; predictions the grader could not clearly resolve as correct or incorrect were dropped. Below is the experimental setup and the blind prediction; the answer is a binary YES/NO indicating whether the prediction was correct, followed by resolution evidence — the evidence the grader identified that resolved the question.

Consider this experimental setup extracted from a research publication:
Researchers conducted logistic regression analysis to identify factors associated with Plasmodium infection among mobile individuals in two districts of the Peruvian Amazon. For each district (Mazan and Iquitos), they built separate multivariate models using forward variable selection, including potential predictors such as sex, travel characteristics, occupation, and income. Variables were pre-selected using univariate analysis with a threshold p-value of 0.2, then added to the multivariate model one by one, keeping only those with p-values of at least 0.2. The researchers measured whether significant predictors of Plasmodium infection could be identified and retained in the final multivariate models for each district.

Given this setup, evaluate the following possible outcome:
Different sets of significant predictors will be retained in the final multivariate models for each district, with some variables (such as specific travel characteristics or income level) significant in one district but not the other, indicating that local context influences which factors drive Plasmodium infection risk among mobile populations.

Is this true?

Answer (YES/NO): NO